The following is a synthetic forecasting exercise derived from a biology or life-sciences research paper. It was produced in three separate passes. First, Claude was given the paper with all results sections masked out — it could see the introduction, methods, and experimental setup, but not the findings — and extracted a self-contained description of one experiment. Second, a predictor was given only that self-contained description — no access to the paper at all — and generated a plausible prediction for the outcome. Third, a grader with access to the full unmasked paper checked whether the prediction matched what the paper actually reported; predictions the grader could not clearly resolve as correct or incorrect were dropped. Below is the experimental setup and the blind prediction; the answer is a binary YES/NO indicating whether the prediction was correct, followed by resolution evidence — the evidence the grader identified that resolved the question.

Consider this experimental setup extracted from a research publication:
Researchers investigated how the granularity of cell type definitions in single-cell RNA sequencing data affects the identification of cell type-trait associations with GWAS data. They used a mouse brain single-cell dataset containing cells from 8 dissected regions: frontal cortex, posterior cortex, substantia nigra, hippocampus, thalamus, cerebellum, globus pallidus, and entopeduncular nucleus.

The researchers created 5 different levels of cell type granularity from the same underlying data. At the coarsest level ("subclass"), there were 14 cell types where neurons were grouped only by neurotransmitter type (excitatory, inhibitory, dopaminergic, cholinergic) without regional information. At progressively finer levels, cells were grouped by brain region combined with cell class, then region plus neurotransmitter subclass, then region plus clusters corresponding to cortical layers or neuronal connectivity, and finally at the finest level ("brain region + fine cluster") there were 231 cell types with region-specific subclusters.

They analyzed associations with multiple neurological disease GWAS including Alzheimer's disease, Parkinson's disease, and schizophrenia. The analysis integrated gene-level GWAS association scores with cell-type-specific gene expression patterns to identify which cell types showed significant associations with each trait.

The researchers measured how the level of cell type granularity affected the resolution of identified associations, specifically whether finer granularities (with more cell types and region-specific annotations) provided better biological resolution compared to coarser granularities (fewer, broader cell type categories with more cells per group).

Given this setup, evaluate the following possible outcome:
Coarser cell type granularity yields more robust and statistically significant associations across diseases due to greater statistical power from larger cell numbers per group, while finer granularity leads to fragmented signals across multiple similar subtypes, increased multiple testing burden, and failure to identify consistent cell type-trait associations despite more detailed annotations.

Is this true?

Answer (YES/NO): NO